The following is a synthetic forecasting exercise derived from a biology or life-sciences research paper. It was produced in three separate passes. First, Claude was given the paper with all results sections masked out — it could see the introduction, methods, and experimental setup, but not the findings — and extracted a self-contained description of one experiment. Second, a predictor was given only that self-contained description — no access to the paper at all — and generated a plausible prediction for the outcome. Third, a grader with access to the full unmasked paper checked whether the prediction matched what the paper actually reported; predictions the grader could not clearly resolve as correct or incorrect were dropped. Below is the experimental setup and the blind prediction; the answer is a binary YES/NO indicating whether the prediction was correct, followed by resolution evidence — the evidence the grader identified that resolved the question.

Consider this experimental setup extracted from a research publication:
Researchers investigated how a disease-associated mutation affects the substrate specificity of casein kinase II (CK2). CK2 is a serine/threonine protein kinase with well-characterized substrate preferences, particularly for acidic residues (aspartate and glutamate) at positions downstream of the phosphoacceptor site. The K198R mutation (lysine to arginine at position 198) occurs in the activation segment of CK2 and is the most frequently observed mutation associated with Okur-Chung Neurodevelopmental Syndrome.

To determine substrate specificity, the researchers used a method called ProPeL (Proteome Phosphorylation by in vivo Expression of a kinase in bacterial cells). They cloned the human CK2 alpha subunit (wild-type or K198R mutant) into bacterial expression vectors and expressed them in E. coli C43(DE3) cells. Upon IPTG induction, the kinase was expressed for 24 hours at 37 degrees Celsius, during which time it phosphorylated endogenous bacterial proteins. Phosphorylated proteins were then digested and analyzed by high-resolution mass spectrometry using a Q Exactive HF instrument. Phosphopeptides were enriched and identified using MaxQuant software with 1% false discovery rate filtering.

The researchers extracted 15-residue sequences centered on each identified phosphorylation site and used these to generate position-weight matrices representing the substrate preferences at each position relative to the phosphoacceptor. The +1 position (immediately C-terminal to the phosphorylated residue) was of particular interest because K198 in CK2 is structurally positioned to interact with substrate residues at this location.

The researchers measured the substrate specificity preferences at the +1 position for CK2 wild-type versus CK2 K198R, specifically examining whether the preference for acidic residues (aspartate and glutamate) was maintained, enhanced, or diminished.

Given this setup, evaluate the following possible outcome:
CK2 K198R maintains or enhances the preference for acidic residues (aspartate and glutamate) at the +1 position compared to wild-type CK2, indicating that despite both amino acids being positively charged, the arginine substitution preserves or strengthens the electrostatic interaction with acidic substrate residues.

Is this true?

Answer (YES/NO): NO